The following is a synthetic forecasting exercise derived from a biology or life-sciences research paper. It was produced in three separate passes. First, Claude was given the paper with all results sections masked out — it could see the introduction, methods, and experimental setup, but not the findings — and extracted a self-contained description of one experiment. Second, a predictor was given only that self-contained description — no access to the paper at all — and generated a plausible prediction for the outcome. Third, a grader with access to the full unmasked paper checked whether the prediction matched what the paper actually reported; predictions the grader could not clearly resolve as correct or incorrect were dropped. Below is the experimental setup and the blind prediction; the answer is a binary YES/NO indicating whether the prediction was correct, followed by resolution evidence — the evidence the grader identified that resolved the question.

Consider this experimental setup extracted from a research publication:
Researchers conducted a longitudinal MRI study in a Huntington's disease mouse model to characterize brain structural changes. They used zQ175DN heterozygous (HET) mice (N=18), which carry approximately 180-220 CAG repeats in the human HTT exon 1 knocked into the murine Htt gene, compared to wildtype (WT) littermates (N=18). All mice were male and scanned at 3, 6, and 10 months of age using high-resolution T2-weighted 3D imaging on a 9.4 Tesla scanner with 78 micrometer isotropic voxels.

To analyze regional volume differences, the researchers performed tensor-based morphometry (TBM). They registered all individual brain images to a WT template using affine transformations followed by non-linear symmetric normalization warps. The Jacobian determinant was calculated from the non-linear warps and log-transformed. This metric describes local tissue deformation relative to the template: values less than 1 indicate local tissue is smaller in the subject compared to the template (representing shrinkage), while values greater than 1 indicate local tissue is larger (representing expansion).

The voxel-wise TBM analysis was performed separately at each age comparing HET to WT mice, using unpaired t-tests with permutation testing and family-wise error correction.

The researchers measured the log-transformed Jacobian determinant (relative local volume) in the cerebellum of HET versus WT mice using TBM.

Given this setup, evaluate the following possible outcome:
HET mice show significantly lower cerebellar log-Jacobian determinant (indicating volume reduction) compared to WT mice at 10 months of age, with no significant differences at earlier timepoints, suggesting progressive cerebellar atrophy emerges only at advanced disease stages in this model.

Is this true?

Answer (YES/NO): NO